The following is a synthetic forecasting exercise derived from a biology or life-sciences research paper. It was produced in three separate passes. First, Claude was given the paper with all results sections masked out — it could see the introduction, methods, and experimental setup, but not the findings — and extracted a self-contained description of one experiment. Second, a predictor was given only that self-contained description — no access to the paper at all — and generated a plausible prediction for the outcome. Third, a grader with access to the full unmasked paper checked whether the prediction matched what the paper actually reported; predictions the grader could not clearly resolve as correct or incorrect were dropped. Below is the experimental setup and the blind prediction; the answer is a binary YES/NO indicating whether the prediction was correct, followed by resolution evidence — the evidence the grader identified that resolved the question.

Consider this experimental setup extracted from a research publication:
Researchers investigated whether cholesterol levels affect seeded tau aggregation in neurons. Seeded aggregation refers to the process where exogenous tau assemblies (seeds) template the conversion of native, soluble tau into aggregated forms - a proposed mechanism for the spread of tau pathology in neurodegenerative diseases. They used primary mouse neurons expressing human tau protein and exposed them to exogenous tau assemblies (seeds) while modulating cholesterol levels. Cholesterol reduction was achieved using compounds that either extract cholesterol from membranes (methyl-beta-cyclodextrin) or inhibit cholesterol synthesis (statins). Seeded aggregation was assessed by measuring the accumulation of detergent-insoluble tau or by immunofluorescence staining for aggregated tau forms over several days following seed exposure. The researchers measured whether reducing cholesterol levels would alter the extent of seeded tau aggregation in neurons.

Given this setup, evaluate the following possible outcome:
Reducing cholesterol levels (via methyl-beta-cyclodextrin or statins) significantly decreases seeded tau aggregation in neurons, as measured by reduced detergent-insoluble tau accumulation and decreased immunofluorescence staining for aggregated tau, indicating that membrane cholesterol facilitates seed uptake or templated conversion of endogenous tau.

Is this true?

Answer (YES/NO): NO